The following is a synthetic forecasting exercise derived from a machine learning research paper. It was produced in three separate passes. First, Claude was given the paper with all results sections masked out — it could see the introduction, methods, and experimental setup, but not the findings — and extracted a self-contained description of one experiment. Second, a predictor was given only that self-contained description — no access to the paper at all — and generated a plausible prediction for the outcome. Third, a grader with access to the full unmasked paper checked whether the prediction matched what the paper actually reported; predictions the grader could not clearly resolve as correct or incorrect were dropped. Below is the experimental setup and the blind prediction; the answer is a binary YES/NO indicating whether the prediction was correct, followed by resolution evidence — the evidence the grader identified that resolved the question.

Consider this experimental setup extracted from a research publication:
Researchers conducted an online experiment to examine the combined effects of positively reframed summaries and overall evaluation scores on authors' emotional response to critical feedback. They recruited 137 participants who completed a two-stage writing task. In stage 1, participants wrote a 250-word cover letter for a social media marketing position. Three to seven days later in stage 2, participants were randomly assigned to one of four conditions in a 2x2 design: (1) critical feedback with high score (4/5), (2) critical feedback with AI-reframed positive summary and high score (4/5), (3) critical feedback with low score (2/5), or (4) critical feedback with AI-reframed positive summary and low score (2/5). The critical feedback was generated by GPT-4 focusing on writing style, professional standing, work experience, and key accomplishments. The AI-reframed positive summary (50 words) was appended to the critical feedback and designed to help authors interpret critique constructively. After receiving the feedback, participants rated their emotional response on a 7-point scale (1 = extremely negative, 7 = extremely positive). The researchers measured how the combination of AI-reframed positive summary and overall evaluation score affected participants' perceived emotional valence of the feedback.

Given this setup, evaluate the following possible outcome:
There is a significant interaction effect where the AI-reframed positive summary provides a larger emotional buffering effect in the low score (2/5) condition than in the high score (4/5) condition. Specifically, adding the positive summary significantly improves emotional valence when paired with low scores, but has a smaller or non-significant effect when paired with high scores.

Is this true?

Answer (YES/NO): NO